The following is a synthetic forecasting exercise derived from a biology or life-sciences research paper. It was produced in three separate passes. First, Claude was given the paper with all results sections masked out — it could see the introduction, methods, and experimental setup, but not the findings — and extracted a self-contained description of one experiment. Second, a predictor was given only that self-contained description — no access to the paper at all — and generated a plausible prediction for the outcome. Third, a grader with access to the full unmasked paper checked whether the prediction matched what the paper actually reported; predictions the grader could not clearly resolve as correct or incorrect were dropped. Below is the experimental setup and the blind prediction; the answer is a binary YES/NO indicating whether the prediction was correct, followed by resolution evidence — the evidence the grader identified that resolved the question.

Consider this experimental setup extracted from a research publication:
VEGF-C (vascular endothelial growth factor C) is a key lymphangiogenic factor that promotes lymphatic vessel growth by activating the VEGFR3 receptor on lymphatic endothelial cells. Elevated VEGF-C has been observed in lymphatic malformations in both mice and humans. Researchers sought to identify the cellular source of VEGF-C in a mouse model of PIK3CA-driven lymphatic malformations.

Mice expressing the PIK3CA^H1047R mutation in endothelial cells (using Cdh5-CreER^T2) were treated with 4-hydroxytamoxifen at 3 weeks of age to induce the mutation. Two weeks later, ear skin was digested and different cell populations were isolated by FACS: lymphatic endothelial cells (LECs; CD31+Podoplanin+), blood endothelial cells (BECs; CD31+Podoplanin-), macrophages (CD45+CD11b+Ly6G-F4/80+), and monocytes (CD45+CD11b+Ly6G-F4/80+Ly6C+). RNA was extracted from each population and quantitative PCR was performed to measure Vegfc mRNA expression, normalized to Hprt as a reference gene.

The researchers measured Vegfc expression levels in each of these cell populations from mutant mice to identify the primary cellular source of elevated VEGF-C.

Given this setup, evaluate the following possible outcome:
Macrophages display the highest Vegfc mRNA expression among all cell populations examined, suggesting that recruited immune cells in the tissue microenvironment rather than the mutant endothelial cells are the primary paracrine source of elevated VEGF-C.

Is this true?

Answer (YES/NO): NO